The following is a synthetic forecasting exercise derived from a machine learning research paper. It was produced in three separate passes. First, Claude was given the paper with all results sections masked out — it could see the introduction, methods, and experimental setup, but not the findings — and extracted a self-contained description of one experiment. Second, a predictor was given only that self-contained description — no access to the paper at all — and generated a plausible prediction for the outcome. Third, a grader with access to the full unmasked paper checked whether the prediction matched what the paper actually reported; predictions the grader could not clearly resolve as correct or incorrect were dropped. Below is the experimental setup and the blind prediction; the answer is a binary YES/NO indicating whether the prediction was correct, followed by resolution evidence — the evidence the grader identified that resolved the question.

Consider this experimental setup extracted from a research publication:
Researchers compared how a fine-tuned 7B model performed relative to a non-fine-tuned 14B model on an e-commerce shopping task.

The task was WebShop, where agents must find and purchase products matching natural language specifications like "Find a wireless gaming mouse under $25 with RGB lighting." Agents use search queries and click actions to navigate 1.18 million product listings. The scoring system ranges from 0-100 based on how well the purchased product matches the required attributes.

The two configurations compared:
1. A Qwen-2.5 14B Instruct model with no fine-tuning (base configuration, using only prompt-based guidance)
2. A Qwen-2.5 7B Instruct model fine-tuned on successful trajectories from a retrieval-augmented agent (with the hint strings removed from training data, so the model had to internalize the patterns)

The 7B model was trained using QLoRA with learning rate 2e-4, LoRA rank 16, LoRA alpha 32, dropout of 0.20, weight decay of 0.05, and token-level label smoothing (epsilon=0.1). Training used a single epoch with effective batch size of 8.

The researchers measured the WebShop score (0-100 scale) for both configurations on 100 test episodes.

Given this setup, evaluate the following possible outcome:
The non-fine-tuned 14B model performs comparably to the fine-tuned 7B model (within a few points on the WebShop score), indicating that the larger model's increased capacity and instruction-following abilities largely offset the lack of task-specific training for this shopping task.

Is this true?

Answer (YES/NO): YES